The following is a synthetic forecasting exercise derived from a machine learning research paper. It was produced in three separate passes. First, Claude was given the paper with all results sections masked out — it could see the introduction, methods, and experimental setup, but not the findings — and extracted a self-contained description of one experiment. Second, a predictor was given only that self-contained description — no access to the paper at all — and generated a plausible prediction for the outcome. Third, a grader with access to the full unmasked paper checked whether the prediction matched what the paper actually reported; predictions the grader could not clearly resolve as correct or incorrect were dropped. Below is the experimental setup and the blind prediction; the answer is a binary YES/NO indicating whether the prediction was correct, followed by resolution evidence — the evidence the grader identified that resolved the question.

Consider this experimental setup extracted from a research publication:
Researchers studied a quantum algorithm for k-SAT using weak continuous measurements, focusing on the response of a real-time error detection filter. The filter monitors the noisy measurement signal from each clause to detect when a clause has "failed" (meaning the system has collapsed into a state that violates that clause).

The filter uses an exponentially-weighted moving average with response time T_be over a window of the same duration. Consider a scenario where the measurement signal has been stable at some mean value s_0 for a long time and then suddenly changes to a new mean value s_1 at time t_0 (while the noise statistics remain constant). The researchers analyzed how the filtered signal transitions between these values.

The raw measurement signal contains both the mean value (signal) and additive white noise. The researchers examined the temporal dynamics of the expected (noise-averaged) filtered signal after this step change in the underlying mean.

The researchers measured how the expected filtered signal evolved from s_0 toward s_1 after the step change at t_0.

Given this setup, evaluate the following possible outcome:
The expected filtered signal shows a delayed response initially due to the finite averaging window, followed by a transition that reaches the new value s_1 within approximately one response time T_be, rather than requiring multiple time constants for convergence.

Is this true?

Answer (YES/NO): YES